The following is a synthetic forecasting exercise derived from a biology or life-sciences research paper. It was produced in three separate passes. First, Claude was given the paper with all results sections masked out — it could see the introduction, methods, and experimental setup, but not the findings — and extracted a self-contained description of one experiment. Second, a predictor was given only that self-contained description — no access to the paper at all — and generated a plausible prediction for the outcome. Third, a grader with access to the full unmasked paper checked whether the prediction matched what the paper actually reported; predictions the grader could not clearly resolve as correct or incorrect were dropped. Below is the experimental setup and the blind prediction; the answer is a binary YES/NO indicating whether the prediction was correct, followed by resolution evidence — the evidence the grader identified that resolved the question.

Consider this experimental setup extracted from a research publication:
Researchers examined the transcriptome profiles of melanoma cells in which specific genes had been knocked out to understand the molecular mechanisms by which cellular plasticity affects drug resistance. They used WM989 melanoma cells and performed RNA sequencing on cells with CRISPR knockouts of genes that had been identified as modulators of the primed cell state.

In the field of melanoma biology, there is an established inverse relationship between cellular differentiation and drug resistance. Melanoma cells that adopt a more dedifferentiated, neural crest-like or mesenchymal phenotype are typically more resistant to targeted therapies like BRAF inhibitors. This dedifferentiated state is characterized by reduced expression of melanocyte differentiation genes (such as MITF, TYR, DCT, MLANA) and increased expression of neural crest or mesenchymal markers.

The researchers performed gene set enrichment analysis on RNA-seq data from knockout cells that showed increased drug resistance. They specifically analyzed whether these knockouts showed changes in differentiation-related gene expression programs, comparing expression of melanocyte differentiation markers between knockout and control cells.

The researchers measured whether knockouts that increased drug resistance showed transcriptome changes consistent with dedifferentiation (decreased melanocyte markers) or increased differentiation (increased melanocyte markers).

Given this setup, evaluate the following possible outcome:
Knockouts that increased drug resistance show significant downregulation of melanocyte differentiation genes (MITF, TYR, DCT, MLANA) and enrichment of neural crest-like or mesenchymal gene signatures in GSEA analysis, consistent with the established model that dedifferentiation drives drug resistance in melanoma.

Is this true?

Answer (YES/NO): NO